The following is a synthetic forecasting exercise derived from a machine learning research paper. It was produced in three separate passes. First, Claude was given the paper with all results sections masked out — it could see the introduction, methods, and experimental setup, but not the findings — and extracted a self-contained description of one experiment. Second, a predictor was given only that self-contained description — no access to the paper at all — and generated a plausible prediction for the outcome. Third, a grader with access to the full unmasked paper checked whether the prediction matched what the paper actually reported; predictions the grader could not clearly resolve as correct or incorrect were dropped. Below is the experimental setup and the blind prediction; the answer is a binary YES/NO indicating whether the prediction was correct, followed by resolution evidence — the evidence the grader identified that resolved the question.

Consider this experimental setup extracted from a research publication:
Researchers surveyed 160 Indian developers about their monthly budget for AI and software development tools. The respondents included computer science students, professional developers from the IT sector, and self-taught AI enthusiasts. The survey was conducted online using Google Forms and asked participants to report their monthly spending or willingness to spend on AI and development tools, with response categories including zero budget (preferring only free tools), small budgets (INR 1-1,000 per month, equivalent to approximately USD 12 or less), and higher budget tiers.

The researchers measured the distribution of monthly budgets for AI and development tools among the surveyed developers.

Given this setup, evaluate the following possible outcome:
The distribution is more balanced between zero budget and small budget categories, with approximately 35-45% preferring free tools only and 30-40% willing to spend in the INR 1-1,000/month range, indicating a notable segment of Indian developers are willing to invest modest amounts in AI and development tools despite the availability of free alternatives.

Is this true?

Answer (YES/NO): NO